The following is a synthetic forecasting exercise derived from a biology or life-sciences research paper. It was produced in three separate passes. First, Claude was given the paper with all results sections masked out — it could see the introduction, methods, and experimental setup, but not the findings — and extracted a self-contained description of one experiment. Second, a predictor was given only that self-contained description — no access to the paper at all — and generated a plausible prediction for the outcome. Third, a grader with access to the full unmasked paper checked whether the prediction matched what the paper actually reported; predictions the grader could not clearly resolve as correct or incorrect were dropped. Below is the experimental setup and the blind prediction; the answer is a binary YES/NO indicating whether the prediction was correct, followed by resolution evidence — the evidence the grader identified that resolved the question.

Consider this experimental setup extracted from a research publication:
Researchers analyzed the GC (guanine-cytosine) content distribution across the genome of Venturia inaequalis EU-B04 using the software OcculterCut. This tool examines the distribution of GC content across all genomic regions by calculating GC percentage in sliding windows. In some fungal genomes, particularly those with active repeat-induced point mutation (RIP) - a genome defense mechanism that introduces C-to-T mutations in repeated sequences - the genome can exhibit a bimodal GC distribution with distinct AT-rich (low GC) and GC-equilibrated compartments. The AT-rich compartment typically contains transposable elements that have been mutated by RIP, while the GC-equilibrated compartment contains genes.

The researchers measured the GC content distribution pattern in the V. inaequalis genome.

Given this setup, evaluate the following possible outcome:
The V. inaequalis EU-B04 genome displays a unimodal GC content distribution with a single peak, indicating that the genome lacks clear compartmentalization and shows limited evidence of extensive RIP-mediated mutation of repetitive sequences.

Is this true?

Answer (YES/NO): NO